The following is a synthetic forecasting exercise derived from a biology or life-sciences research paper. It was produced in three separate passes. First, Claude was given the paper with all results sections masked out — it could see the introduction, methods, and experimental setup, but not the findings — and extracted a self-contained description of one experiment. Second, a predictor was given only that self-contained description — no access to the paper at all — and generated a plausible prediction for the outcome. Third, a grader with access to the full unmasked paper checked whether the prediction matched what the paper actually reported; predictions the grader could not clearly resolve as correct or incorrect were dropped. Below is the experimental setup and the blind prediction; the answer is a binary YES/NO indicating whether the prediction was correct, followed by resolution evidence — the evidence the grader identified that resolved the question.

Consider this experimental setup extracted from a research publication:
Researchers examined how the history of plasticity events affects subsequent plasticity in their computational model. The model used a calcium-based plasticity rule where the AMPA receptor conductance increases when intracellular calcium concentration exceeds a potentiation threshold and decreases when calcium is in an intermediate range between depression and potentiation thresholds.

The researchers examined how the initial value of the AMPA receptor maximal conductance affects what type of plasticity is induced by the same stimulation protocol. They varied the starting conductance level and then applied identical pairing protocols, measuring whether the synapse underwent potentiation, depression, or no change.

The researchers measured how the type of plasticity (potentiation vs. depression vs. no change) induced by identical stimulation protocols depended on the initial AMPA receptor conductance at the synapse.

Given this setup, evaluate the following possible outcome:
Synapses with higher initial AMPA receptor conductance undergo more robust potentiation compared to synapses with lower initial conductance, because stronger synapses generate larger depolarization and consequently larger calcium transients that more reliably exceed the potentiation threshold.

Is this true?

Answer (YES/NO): YES